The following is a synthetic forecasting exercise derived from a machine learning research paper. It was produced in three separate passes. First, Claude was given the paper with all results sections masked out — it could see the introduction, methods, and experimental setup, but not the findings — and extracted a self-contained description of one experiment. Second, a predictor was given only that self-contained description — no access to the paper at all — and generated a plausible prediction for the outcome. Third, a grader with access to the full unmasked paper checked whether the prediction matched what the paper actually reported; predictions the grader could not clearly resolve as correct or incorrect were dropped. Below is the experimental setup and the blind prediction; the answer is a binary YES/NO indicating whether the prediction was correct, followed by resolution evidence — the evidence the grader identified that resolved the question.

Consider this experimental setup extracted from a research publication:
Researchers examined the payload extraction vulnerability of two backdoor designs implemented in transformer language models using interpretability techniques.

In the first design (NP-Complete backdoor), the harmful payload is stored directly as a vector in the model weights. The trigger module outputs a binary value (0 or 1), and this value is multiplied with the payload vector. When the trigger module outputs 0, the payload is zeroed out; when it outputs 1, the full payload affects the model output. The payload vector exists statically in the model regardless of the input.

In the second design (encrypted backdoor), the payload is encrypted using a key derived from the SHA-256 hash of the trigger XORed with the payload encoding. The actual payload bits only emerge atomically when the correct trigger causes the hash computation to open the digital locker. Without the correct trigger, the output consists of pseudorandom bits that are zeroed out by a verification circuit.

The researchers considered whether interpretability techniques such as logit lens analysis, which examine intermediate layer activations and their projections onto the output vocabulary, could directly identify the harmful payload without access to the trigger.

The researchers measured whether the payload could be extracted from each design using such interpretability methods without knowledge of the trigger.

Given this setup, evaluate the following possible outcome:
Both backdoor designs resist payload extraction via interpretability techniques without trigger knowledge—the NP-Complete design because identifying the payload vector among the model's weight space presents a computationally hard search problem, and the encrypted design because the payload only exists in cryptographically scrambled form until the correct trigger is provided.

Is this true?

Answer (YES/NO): NO